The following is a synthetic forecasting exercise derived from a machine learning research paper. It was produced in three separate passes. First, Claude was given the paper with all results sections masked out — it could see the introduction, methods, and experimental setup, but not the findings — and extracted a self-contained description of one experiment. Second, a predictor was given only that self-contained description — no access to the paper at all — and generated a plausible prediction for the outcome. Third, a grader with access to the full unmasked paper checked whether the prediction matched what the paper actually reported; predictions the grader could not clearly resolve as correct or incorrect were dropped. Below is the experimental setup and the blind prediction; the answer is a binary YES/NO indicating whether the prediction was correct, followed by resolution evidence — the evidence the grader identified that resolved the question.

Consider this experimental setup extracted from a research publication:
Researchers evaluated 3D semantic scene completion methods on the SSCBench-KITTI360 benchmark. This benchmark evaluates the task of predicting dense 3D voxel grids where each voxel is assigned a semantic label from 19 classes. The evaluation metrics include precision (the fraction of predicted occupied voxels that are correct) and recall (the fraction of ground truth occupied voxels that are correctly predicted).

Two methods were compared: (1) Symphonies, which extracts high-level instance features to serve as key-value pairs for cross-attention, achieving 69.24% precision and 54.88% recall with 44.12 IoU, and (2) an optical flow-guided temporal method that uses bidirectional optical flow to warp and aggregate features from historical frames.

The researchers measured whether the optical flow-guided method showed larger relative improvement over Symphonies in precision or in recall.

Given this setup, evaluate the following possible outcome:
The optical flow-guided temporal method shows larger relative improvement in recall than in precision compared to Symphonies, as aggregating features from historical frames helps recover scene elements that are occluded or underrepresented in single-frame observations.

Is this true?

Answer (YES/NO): YES